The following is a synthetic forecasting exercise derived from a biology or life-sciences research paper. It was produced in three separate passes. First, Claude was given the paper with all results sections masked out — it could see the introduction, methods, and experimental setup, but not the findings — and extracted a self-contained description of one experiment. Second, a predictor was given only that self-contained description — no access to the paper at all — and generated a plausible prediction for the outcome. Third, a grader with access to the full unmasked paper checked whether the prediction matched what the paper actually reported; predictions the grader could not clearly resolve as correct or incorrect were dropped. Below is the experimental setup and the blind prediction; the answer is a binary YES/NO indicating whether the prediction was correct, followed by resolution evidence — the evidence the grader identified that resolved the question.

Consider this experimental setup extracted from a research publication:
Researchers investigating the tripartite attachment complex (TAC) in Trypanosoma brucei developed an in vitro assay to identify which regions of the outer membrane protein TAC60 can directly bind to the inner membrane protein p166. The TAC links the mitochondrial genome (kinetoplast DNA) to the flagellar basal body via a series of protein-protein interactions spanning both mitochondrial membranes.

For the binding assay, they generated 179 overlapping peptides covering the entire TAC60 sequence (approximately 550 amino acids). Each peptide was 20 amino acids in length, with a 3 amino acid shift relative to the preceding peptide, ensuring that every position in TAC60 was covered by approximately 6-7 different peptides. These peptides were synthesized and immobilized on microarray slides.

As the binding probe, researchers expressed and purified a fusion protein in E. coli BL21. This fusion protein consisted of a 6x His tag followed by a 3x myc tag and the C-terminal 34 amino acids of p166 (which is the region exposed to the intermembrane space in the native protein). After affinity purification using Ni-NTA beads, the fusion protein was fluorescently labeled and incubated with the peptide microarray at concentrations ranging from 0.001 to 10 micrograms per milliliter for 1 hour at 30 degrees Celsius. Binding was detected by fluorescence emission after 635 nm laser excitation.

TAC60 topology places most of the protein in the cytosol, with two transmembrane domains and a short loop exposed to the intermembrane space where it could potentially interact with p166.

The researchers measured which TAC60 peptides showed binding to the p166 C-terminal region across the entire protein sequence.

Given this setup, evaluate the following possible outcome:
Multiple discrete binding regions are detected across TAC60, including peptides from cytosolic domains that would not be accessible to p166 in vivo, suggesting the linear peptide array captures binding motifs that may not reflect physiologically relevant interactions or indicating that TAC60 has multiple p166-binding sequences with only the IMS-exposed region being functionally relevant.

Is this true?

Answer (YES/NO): YES